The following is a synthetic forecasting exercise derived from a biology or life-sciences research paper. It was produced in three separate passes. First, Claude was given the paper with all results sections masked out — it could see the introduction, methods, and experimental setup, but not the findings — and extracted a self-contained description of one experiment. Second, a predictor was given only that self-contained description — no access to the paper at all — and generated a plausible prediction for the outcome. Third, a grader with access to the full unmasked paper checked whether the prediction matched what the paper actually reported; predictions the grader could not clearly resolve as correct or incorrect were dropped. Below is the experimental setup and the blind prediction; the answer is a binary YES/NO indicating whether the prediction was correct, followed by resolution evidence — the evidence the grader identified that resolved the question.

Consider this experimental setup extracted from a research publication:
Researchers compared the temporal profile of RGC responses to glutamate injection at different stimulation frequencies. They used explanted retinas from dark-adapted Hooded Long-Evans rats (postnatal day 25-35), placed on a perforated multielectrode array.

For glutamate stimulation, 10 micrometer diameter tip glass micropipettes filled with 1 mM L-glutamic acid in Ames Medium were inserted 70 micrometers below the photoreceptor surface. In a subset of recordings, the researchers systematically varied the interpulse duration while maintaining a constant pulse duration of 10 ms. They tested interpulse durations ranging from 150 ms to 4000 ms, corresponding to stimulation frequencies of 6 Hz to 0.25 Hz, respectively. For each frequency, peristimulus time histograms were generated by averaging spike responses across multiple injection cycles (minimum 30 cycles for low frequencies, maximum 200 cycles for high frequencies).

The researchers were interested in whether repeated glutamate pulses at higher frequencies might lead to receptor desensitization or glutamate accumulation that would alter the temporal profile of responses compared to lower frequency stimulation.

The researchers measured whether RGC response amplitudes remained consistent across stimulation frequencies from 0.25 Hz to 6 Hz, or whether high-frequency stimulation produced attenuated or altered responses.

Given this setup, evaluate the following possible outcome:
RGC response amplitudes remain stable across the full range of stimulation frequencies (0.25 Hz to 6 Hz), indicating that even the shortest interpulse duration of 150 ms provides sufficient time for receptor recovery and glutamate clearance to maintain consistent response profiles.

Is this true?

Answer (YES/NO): NO